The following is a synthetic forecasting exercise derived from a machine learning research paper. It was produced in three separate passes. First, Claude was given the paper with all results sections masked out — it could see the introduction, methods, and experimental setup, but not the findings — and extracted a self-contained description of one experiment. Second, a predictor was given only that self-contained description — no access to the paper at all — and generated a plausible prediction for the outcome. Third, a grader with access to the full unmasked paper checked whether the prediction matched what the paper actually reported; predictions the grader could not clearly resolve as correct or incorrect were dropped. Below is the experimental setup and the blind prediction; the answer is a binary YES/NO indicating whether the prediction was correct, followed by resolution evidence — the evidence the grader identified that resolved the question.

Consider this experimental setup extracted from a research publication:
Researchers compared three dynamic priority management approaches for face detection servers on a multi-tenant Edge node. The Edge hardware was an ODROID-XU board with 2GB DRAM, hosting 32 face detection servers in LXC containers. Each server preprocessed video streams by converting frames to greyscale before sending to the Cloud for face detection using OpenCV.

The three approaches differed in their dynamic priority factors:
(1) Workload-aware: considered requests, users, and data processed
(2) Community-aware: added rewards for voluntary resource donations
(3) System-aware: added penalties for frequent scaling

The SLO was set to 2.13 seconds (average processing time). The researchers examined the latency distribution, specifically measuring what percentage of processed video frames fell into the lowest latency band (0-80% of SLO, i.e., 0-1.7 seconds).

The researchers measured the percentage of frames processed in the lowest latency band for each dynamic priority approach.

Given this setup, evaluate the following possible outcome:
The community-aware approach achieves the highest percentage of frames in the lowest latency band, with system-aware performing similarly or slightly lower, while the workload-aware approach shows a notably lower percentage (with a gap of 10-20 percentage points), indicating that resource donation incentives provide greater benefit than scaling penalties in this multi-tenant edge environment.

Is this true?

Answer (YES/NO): NO